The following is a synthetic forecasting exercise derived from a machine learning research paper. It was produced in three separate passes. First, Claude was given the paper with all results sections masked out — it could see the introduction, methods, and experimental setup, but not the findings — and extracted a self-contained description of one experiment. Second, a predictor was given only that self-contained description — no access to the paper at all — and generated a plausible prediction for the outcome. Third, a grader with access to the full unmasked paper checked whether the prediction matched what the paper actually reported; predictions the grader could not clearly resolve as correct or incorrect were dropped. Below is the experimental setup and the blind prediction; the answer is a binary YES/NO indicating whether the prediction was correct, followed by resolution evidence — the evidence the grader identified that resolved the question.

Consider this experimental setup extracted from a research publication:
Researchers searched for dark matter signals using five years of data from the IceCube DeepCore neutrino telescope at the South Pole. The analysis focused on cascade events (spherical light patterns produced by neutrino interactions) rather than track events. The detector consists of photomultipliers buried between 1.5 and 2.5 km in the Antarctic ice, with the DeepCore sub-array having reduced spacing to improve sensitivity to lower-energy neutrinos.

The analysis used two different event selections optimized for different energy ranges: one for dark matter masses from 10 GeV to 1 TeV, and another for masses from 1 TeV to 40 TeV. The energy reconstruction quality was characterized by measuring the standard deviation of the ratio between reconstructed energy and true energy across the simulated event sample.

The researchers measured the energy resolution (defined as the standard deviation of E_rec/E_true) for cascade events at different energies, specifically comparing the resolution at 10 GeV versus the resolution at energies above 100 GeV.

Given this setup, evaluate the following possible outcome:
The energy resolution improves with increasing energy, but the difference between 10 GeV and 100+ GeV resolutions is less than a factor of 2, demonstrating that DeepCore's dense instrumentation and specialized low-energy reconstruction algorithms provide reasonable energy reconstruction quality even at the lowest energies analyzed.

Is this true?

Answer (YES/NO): NO